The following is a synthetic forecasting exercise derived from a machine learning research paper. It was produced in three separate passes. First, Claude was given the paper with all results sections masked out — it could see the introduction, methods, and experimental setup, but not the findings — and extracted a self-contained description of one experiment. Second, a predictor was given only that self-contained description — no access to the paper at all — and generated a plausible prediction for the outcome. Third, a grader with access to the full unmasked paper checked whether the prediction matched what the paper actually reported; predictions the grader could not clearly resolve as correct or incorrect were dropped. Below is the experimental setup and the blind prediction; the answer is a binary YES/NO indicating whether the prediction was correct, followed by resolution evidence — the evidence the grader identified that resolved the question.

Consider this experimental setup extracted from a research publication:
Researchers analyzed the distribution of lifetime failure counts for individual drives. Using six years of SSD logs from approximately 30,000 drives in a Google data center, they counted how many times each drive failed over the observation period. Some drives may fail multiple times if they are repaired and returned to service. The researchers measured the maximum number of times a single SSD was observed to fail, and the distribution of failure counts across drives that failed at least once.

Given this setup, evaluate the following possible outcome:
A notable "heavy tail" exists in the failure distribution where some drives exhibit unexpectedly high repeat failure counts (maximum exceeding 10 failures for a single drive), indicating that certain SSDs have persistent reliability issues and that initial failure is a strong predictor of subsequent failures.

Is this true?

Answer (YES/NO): NO